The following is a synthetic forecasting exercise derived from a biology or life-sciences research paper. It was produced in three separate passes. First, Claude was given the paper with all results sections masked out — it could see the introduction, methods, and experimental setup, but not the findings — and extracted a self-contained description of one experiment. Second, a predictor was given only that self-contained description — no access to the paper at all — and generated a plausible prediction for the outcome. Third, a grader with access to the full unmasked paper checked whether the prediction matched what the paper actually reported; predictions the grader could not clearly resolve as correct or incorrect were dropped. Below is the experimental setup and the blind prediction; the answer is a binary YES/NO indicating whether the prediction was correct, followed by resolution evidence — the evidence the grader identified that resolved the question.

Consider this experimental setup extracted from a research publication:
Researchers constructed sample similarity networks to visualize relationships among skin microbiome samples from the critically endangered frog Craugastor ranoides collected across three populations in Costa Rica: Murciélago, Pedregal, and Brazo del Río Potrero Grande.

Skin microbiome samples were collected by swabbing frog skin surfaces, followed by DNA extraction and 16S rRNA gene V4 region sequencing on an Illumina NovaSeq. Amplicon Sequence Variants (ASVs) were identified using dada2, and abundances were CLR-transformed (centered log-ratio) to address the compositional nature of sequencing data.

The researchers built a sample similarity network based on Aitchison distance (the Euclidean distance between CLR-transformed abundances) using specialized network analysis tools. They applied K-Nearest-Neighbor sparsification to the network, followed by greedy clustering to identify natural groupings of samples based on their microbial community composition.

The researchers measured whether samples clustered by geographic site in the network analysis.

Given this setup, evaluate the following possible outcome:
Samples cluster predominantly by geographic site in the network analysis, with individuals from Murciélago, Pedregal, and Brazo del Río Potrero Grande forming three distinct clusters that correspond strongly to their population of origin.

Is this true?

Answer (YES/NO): NO